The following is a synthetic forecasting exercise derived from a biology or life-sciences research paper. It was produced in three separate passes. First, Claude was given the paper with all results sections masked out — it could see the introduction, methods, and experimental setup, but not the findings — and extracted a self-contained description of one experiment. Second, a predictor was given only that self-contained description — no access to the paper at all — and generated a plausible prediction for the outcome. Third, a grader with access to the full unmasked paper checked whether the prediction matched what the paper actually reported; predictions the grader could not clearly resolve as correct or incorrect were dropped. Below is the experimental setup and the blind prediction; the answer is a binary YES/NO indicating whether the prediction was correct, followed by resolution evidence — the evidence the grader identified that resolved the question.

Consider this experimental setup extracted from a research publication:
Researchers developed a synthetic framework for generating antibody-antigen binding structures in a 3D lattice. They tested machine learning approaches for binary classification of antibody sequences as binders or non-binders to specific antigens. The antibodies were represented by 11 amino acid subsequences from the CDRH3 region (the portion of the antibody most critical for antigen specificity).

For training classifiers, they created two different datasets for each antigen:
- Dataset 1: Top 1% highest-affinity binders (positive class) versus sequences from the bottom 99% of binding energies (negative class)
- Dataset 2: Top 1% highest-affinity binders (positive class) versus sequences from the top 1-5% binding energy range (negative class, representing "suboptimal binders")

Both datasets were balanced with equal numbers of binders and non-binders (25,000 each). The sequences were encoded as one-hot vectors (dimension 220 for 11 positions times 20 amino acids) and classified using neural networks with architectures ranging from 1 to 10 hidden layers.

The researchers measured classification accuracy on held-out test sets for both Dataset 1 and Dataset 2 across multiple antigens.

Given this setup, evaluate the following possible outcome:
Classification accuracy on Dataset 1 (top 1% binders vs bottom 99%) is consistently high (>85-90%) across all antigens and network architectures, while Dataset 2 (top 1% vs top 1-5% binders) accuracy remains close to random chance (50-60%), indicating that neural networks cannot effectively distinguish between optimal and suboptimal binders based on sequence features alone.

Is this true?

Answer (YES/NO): NO